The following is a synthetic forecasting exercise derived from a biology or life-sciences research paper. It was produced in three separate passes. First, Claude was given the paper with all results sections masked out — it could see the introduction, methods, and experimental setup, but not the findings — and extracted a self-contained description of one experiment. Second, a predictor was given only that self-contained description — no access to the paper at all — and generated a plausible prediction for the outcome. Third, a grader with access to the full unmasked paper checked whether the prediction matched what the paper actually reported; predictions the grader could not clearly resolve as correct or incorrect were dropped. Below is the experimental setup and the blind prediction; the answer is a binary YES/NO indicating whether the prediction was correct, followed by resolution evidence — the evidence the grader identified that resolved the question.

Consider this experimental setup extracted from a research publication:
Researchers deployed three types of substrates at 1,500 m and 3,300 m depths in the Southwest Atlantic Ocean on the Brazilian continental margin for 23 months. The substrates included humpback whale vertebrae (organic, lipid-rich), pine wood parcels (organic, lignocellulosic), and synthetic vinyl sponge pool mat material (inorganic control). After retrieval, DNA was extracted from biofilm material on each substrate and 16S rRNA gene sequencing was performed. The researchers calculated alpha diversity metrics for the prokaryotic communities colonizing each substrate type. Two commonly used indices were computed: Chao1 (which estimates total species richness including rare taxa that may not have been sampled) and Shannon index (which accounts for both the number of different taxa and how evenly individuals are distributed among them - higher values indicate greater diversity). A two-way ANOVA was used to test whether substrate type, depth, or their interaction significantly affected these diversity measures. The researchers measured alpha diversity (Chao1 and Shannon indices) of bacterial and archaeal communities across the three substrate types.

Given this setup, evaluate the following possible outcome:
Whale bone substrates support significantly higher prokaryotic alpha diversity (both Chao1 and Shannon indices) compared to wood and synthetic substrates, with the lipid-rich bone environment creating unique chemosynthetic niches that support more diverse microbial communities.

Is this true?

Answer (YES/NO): NO